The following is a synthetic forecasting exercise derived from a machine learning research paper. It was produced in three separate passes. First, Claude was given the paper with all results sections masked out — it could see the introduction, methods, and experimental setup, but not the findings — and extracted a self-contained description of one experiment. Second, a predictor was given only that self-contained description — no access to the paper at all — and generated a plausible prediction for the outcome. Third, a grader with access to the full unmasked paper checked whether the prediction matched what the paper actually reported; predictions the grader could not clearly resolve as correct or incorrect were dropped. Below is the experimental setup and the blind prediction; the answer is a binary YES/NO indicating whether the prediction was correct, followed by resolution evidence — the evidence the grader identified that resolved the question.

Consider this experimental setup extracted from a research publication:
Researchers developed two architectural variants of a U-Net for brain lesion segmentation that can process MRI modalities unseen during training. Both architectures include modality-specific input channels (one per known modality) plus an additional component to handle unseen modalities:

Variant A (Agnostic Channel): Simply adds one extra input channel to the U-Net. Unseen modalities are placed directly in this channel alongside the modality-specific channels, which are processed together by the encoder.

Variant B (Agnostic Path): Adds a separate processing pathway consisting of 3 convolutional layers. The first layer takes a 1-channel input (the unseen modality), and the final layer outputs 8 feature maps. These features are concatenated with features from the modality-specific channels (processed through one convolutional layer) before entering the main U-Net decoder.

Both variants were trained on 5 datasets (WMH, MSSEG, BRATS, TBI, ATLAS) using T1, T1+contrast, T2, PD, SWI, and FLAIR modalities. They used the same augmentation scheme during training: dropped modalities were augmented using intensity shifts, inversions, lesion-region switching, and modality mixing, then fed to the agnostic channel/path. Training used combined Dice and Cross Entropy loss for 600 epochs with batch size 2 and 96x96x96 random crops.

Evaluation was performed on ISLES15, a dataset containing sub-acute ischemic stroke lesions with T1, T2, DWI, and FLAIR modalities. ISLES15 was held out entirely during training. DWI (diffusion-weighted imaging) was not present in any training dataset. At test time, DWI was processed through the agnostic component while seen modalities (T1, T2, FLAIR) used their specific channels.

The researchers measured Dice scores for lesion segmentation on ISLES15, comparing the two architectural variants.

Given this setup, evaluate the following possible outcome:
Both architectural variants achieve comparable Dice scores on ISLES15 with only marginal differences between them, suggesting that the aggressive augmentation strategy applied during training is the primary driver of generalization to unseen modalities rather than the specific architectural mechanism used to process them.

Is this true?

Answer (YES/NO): NO